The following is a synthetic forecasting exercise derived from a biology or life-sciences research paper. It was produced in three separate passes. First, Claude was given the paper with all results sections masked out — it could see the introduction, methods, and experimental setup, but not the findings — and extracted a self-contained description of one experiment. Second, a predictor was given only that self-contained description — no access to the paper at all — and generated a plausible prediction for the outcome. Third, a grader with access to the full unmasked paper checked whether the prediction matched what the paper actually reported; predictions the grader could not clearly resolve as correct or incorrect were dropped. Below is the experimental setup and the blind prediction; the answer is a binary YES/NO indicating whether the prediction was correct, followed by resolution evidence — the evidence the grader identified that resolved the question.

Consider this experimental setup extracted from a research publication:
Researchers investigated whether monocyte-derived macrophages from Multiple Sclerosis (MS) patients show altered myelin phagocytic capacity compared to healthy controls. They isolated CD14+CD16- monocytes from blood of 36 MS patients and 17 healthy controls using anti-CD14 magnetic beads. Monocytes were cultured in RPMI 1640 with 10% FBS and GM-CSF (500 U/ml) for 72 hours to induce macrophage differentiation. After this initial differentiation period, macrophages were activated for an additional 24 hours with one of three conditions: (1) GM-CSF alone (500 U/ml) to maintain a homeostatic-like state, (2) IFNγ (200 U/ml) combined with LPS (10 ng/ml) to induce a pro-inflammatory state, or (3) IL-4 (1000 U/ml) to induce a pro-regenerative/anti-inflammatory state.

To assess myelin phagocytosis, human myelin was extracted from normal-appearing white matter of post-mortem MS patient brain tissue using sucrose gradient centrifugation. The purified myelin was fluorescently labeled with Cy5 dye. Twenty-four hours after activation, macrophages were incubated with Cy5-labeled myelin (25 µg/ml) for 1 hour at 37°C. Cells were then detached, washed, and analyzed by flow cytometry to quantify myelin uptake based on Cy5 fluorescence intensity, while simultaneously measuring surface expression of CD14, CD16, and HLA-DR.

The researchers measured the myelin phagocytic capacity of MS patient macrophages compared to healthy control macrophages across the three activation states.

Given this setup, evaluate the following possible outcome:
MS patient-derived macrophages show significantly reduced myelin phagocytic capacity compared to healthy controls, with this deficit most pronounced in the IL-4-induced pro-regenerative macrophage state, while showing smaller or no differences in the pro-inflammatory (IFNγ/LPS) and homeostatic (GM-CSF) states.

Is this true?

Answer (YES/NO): NO